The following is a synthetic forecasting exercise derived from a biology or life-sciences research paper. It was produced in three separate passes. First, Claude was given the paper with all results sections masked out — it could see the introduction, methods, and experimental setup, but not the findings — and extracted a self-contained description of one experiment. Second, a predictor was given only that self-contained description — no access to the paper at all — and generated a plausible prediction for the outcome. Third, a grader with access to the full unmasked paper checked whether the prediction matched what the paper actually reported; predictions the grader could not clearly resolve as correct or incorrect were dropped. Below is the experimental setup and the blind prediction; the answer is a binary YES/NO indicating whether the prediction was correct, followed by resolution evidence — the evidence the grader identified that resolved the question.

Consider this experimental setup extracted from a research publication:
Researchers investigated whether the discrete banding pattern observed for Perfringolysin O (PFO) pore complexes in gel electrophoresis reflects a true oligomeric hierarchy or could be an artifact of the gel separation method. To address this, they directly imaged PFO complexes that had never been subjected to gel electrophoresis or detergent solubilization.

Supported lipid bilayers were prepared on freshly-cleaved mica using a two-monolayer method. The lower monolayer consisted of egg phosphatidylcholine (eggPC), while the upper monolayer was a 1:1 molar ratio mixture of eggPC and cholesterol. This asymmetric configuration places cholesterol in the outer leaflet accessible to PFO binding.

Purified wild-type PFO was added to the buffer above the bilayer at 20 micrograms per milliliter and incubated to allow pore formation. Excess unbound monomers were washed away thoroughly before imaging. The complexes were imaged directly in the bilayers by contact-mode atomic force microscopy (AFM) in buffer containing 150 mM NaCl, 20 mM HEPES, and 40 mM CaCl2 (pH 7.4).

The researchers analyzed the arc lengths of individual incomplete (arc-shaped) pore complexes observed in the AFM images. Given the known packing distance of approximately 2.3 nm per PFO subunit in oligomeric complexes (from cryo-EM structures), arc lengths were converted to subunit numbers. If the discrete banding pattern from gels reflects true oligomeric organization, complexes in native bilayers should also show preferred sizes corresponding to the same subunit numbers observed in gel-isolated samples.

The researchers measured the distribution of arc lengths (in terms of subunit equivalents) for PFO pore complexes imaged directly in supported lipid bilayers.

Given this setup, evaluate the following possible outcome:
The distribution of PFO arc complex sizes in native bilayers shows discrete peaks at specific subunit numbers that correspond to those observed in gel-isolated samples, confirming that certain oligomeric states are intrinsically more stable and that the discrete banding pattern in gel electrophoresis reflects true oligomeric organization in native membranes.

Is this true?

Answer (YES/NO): YES